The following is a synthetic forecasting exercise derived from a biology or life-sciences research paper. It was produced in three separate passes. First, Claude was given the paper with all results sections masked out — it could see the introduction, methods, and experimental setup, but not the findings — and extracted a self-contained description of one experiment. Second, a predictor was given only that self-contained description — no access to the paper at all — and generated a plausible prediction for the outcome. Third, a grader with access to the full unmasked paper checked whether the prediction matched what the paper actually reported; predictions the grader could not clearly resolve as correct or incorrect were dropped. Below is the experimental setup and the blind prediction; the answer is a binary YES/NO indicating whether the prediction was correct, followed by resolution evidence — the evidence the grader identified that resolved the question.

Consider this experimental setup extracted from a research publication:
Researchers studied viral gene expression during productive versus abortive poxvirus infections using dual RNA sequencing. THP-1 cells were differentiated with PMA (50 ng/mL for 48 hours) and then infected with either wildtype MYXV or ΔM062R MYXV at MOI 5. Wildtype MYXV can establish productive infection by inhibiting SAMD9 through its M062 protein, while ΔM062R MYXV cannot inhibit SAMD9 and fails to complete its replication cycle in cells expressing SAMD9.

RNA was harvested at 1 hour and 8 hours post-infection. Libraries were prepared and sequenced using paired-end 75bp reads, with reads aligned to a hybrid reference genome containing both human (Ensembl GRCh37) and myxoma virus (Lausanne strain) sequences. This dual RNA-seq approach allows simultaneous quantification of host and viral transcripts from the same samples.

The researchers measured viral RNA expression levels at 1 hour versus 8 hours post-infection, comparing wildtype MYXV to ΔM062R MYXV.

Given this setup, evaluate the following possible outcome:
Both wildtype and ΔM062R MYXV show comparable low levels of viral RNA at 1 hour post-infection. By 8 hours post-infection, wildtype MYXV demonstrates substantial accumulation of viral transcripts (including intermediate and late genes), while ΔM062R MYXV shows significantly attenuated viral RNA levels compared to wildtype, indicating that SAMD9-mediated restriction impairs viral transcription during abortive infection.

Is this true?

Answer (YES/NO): NO